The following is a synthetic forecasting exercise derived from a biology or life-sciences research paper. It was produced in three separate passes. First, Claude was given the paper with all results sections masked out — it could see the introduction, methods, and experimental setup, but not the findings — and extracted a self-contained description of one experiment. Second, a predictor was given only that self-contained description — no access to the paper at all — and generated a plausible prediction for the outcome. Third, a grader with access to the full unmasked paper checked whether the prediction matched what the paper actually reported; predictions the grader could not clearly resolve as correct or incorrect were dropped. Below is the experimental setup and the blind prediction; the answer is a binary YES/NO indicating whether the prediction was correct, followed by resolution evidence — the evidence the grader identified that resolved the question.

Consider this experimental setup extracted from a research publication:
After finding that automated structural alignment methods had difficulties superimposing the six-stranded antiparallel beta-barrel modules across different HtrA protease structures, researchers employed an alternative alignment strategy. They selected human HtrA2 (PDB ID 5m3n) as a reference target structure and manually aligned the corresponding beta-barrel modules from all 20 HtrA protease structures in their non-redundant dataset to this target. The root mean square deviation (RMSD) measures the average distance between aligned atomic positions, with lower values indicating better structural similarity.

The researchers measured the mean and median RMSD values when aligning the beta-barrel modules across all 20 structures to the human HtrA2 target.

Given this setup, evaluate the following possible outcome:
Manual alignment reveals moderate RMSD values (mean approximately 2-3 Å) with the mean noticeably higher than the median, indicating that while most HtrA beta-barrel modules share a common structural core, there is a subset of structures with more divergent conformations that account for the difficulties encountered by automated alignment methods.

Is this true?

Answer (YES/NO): NO